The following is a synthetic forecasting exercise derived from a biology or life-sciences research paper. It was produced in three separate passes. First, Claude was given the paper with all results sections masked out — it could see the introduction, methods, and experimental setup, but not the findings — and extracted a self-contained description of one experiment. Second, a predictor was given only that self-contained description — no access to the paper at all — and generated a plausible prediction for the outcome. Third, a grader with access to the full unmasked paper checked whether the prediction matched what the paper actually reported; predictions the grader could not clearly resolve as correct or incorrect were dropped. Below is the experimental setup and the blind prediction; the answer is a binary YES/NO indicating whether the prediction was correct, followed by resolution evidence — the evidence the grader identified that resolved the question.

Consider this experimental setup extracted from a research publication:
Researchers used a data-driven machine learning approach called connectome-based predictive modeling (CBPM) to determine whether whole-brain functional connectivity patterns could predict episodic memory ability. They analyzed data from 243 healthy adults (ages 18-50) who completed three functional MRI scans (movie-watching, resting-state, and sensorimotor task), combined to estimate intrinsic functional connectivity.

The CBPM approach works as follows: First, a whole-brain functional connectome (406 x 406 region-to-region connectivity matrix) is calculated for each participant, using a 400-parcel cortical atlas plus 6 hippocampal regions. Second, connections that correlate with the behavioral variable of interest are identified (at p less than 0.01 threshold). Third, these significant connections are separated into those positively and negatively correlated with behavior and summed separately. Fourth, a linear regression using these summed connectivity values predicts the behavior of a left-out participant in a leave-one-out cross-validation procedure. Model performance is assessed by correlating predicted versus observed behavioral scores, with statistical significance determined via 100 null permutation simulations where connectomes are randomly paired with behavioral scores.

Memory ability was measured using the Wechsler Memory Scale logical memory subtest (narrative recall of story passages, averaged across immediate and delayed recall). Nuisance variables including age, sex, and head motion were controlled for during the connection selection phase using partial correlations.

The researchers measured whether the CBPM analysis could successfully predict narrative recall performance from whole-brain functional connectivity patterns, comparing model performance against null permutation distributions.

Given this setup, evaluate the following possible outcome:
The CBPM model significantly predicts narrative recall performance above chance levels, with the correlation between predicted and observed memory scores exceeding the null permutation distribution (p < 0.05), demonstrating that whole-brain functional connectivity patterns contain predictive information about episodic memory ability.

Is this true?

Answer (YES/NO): YES